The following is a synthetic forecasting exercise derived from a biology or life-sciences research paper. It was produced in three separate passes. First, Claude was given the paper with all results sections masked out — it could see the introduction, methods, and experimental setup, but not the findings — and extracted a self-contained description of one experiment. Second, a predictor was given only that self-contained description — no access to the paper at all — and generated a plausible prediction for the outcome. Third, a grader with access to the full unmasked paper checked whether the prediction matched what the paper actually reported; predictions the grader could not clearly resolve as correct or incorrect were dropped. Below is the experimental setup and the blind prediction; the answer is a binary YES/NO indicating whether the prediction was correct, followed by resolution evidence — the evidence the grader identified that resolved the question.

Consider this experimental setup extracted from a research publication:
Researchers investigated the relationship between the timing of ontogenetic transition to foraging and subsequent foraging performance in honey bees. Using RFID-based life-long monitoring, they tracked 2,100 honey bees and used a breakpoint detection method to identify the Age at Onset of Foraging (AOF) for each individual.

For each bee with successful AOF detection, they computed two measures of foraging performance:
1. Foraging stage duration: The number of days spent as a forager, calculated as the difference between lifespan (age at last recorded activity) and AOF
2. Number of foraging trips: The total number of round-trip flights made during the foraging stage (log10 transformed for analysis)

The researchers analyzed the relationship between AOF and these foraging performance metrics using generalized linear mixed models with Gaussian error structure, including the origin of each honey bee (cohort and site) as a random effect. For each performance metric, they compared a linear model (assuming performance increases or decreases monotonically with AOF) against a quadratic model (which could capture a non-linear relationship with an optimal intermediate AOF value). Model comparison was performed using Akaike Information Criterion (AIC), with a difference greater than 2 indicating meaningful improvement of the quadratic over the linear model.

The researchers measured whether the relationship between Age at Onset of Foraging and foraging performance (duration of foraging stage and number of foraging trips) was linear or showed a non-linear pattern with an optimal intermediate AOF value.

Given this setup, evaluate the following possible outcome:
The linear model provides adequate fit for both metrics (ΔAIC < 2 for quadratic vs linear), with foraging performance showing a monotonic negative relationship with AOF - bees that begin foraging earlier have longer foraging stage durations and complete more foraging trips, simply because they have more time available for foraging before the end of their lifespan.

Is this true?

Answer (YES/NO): NO